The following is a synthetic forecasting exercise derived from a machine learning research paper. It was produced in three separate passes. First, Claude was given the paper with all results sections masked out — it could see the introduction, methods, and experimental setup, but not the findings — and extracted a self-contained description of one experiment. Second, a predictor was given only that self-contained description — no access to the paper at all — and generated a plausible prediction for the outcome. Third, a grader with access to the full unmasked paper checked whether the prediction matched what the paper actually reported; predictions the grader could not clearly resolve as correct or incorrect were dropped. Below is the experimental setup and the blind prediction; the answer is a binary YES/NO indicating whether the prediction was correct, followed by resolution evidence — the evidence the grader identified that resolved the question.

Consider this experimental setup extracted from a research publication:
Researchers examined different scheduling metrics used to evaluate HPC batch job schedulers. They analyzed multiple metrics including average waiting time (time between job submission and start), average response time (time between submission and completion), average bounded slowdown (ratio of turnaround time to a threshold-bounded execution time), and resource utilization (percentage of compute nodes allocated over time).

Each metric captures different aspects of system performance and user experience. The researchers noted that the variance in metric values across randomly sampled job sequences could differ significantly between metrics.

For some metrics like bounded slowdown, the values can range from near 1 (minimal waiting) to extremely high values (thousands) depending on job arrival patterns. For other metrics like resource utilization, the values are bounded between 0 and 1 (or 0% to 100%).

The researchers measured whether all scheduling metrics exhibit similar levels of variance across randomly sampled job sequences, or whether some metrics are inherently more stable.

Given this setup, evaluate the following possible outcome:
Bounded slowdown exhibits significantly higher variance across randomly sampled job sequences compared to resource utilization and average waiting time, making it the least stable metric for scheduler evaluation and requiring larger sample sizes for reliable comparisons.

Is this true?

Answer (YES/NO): NO